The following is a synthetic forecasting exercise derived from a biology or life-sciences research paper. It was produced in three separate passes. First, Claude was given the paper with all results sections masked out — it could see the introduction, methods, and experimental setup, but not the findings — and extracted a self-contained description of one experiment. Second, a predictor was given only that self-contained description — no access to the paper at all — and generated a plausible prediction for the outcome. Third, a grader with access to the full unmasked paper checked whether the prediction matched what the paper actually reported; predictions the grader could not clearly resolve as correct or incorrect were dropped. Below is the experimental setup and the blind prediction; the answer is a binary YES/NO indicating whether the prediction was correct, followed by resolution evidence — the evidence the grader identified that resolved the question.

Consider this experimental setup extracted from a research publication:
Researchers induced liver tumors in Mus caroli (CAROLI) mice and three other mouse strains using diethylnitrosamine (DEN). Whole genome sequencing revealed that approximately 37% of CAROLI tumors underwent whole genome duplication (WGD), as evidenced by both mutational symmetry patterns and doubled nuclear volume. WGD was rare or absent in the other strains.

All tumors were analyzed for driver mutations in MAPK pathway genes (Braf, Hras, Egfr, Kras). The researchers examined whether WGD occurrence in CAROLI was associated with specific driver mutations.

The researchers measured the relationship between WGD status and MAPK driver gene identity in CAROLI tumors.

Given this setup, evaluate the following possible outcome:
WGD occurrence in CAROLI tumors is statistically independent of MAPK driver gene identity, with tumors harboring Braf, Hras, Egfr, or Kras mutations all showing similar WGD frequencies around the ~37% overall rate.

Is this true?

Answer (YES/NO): NO